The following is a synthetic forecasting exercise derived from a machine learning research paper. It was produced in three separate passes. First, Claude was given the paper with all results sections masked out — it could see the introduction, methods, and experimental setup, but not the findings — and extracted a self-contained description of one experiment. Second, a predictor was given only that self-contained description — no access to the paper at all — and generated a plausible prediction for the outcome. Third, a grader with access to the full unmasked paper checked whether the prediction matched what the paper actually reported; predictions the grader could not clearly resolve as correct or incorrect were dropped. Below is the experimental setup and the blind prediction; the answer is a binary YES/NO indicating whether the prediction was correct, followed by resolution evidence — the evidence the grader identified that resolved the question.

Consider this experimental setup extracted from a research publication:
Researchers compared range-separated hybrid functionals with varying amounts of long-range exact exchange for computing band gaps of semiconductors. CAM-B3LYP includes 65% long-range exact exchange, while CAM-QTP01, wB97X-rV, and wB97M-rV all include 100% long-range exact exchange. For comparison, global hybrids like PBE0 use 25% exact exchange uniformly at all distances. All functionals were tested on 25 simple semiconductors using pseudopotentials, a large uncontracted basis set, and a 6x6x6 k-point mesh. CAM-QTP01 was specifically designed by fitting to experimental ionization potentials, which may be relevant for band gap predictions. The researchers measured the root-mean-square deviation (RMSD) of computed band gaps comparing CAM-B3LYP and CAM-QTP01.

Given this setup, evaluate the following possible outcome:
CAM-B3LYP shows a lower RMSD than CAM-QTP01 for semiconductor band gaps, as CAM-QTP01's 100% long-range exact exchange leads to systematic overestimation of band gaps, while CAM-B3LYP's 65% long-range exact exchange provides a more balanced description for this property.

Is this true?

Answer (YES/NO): YES